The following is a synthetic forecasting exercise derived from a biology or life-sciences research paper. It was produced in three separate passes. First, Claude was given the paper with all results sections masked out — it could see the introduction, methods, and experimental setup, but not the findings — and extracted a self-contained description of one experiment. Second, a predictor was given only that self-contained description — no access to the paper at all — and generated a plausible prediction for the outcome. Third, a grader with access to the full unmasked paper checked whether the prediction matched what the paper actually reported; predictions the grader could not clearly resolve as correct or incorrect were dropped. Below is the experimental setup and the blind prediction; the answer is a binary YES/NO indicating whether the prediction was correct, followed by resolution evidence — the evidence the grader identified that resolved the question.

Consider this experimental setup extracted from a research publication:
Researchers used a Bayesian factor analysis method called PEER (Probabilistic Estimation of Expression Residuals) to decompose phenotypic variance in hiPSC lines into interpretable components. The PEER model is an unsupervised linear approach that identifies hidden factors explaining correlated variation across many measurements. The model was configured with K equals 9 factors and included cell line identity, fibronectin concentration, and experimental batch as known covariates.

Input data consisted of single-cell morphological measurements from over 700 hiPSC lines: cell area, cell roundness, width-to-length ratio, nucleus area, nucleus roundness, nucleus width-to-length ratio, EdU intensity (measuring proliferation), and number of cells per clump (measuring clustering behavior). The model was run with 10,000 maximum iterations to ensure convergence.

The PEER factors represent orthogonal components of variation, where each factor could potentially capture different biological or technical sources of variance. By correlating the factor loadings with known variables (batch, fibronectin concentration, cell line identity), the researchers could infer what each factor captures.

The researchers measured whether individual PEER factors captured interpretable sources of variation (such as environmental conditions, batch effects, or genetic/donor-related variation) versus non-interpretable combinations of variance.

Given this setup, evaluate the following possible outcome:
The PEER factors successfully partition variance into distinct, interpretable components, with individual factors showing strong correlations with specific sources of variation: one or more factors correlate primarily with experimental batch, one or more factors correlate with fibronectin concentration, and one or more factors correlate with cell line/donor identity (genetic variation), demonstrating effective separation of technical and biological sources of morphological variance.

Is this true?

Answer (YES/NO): NO